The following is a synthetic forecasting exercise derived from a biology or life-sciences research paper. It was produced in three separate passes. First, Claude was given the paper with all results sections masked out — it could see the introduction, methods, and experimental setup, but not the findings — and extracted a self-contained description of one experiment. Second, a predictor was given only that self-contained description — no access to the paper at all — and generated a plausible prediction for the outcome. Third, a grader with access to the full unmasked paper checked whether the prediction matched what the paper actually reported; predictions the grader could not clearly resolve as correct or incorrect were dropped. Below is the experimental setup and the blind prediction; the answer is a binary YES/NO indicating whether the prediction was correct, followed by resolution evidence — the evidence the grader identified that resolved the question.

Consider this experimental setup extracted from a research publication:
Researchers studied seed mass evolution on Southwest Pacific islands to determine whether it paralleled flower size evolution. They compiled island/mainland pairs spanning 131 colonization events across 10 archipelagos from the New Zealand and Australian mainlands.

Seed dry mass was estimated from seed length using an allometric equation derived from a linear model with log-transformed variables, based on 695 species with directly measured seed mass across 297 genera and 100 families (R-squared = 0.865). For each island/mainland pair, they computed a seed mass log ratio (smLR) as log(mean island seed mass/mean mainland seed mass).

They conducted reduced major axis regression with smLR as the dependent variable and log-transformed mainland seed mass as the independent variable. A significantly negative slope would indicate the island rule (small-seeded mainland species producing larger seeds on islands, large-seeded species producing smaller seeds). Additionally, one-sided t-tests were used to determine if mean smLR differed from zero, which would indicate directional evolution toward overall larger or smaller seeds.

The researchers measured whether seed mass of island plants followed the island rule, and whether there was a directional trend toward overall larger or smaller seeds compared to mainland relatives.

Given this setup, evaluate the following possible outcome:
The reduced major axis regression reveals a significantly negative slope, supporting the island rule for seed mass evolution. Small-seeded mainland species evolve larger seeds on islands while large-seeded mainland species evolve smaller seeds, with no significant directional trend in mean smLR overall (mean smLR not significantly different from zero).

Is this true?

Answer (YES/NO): NO